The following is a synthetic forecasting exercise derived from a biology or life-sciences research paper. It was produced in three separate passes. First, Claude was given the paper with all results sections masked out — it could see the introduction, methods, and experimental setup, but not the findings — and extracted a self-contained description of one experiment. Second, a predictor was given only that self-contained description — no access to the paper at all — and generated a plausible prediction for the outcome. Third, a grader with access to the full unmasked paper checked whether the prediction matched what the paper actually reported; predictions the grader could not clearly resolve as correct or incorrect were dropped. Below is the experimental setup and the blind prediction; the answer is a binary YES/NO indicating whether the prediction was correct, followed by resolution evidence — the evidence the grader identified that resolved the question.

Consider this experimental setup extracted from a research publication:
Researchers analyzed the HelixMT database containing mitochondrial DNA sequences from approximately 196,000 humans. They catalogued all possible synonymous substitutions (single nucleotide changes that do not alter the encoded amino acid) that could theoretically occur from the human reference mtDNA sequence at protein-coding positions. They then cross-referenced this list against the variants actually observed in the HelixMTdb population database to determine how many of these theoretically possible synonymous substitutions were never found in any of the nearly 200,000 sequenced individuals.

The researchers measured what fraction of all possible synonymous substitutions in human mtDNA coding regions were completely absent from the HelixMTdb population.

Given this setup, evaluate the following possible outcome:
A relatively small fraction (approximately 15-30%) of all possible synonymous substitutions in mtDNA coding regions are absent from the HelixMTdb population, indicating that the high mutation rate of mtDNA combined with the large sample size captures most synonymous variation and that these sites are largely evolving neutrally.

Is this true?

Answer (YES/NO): NO